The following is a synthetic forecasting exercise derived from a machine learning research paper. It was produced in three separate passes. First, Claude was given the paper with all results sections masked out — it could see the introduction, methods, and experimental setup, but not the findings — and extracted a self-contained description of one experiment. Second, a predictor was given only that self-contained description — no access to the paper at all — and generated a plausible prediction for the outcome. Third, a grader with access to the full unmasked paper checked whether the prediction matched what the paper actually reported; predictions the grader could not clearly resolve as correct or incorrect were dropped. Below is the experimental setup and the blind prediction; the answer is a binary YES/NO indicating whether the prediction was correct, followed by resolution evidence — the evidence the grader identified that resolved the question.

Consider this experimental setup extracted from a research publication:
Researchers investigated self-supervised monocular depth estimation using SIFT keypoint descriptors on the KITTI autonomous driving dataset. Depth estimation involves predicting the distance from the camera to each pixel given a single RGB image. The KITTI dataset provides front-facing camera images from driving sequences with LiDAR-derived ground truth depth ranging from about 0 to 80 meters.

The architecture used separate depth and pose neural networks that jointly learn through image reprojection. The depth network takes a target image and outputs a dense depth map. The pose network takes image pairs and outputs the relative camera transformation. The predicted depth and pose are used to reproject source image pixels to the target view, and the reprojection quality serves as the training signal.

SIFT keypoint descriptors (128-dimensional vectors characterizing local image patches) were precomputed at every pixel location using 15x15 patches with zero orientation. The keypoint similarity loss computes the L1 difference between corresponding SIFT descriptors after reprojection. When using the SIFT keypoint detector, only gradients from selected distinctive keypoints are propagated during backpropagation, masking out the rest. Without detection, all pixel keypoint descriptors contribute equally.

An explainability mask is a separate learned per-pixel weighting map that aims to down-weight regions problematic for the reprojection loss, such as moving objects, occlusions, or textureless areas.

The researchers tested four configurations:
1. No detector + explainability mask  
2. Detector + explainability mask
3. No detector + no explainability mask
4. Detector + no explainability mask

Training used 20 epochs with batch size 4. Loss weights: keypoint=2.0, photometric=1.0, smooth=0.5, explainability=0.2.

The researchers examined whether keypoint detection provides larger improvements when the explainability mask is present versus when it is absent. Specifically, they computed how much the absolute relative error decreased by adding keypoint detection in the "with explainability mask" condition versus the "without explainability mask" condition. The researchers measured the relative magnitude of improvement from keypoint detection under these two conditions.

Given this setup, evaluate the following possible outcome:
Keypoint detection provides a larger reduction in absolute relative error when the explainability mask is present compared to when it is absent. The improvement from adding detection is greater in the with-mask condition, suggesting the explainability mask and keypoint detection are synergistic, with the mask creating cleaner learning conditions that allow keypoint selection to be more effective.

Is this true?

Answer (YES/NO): NO